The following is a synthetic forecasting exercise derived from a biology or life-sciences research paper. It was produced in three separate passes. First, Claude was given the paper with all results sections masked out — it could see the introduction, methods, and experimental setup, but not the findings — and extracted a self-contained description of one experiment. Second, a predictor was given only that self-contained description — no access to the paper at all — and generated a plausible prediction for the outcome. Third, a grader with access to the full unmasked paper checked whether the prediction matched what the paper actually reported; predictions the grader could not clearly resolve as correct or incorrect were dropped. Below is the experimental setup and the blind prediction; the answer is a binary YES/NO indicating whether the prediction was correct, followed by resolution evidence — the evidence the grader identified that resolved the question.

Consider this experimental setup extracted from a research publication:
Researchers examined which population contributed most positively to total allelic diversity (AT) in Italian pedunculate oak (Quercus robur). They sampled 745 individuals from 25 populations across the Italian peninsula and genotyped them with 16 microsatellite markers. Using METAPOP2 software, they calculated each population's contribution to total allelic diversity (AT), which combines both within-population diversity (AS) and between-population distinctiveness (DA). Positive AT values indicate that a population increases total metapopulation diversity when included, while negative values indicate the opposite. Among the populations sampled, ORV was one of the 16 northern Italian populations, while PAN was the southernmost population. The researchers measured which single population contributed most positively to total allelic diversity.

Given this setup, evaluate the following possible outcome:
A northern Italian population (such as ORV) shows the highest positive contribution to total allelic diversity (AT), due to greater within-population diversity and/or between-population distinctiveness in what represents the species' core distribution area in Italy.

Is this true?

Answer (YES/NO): NO